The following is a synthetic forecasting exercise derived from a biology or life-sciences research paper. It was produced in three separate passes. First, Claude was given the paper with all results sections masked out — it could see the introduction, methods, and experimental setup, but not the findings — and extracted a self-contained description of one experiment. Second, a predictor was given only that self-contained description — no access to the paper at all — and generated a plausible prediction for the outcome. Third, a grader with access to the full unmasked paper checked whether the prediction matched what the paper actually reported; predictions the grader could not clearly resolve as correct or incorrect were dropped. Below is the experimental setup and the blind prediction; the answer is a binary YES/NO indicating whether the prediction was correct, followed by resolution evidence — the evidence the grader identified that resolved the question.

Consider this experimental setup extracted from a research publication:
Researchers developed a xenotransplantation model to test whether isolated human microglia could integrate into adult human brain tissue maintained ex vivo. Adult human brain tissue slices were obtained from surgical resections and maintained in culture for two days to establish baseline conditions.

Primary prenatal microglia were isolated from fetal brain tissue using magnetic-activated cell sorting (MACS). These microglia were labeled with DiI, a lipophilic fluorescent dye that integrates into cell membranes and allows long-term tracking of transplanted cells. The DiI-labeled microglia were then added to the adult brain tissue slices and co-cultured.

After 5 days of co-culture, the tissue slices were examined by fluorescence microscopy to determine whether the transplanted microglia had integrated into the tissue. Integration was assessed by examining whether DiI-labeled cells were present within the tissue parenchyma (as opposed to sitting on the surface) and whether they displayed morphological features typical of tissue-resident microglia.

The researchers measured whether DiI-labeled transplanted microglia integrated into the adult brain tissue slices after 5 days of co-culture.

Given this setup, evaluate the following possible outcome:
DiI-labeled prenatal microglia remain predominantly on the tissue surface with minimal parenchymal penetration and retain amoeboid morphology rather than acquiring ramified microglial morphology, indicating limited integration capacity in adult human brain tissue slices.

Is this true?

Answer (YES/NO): NO